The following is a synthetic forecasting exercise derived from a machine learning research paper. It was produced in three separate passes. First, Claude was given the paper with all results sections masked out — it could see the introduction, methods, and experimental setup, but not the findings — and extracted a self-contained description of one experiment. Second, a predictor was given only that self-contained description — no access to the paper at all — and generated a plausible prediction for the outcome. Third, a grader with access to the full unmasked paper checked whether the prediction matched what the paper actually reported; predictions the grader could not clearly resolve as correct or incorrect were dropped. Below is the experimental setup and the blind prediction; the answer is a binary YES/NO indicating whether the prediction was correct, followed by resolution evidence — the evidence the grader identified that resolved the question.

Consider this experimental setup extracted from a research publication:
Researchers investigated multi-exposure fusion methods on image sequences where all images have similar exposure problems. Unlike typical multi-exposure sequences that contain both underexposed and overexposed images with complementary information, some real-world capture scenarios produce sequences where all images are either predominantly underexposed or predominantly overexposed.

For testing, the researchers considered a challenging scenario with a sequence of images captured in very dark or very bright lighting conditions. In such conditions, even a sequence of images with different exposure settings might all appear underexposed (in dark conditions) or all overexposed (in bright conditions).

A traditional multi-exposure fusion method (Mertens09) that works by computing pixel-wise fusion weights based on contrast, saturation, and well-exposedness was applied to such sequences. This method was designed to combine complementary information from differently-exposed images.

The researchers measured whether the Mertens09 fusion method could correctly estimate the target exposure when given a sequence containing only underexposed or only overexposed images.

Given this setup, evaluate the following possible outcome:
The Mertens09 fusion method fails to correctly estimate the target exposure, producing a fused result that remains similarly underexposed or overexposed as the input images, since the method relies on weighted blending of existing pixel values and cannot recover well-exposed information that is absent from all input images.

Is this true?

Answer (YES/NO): YES